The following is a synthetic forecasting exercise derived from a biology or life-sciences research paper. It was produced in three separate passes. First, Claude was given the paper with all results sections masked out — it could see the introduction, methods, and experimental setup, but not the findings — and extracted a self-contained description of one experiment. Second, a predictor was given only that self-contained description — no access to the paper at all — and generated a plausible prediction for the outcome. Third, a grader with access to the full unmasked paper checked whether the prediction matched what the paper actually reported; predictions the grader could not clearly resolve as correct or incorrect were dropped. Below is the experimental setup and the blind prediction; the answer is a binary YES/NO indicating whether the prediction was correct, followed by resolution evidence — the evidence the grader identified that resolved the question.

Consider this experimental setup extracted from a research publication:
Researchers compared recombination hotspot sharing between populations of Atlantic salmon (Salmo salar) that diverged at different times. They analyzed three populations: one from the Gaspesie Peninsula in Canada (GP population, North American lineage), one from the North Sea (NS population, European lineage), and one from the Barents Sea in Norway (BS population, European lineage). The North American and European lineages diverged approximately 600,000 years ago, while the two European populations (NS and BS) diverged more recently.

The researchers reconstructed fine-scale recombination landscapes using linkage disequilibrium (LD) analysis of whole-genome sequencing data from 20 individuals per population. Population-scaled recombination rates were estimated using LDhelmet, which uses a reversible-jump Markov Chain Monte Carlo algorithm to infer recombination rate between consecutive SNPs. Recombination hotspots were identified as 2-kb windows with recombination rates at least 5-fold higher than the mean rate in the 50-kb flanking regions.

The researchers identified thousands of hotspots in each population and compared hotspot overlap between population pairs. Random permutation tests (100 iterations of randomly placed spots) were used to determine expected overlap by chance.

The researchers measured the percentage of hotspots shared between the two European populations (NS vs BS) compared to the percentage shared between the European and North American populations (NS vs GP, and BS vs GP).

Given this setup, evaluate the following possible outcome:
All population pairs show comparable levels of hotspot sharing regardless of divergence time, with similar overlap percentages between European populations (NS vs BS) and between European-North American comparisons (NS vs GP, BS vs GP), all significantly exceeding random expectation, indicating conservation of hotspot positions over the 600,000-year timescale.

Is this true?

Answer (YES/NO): NO